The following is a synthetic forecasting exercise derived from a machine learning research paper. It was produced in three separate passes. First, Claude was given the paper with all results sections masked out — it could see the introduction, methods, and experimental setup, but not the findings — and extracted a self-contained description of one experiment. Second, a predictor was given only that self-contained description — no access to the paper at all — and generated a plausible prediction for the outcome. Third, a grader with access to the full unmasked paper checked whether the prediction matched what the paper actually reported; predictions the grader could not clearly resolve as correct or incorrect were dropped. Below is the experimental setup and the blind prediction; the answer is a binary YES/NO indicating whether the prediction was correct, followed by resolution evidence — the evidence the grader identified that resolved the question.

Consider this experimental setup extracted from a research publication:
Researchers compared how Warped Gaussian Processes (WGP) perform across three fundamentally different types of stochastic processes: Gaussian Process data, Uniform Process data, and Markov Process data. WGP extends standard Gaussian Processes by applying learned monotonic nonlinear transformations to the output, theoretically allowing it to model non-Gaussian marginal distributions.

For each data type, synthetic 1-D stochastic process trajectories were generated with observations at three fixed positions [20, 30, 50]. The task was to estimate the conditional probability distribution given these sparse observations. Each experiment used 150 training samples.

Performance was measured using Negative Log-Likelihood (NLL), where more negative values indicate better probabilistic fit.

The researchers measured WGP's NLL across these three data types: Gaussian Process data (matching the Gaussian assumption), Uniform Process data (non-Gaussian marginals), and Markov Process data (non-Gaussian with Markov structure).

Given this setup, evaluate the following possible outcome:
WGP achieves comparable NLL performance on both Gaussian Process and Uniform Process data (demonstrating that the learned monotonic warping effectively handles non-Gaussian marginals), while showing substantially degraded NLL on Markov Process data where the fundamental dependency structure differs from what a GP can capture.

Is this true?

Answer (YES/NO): NO